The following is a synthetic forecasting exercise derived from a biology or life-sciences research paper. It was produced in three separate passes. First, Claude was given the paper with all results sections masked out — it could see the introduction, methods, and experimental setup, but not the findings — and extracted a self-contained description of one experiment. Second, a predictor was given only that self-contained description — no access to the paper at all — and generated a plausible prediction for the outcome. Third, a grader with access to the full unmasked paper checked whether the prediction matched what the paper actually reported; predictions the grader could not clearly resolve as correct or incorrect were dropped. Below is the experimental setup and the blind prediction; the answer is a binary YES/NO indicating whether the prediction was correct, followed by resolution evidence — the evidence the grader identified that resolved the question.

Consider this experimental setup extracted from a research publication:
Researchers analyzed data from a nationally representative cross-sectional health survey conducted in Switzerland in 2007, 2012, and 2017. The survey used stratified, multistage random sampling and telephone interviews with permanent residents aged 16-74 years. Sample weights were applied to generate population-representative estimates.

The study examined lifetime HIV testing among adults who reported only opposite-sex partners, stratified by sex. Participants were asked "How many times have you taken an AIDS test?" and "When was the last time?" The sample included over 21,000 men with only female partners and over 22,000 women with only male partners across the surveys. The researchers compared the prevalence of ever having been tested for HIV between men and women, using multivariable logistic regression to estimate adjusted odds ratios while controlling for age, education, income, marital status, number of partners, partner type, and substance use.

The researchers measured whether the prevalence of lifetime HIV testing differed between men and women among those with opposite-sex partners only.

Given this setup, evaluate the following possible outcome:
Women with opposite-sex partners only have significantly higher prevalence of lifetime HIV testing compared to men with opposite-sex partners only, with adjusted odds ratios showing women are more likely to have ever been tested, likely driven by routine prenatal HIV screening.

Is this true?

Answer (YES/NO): NO